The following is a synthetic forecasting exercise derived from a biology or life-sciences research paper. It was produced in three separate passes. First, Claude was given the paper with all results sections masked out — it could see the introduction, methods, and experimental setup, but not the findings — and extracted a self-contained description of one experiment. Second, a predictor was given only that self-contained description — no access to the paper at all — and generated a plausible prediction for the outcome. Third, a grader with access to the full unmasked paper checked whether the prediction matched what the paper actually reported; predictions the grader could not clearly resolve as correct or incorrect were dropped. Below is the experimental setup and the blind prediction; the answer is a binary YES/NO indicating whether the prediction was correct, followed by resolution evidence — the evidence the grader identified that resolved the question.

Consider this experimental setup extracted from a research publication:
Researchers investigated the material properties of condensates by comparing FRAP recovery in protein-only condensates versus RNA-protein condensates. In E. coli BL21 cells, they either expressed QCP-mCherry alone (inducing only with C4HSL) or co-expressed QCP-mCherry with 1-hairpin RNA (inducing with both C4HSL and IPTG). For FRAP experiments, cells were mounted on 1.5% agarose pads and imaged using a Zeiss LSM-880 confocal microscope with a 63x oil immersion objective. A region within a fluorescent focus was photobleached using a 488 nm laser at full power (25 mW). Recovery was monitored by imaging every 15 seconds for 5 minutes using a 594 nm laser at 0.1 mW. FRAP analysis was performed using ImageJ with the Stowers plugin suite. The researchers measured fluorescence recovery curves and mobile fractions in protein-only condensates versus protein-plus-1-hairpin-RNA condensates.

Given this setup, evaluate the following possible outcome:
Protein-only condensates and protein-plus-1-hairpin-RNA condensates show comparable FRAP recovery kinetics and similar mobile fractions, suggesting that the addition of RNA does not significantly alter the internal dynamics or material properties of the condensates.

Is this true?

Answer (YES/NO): NO